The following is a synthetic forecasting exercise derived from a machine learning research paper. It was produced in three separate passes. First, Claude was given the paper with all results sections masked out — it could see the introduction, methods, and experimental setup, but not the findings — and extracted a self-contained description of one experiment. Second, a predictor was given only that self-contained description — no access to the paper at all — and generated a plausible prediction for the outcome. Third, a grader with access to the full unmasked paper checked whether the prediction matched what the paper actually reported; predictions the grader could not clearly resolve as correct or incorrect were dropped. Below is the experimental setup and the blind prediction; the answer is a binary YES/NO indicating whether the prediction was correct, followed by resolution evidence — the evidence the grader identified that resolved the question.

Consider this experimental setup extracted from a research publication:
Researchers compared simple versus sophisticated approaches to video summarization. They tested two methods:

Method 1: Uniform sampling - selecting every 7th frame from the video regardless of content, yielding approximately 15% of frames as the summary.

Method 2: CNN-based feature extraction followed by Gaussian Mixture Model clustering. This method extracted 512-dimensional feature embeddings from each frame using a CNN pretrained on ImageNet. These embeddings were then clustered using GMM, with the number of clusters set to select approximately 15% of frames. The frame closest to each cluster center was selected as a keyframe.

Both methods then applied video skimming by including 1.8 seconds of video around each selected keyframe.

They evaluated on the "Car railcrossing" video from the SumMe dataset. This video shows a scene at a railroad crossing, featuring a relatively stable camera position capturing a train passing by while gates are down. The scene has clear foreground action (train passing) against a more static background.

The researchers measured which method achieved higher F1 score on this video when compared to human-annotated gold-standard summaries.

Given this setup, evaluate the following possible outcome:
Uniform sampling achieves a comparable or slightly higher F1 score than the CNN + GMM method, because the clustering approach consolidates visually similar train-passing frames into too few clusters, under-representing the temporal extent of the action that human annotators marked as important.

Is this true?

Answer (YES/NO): NO